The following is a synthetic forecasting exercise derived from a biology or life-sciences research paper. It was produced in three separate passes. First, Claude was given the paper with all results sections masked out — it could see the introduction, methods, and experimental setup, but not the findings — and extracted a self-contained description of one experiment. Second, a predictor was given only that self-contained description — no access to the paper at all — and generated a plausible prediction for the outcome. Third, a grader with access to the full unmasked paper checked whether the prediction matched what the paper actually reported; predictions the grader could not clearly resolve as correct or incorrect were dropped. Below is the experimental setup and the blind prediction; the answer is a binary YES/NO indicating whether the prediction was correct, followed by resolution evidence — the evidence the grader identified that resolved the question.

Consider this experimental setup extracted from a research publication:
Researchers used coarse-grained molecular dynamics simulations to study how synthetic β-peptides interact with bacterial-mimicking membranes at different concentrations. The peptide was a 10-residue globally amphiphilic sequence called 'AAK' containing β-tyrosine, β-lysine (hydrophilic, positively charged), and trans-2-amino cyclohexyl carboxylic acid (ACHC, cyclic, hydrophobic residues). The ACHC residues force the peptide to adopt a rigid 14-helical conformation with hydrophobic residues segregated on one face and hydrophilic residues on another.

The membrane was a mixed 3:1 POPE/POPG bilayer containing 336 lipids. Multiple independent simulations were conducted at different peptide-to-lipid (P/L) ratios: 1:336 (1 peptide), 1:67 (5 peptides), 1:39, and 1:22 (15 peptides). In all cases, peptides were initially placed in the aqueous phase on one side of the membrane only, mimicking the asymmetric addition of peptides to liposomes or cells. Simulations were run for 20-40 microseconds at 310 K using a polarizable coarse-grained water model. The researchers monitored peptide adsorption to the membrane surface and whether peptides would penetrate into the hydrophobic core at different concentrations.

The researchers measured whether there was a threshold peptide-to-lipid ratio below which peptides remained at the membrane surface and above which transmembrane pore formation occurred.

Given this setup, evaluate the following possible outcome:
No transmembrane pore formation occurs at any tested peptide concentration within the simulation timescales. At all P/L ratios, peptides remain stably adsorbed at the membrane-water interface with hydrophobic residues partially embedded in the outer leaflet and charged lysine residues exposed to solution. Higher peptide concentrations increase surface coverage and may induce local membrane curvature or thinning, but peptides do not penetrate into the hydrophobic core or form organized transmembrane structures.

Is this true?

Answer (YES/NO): NO